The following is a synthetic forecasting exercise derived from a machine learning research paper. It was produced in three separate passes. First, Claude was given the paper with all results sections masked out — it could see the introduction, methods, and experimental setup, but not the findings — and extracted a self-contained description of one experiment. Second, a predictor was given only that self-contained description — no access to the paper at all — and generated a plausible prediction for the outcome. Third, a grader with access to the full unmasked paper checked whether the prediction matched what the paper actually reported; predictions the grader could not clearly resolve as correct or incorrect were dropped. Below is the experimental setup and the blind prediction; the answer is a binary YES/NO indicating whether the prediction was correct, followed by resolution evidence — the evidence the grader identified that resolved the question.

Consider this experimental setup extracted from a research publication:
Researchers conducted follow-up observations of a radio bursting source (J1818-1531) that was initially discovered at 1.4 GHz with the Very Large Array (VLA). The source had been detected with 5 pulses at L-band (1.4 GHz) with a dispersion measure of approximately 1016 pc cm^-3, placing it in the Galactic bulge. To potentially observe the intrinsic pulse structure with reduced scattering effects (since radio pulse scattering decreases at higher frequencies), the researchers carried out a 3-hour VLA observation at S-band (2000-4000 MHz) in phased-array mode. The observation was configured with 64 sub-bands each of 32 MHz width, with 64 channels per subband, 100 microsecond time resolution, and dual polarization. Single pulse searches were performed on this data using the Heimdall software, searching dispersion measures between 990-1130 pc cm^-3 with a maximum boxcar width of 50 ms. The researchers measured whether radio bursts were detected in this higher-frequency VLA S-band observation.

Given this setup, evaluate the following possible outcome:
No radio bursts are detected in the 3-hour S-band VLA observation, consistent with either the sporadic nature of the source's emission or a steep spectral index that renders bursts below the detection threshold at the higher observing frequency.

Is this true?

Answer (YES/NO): YES